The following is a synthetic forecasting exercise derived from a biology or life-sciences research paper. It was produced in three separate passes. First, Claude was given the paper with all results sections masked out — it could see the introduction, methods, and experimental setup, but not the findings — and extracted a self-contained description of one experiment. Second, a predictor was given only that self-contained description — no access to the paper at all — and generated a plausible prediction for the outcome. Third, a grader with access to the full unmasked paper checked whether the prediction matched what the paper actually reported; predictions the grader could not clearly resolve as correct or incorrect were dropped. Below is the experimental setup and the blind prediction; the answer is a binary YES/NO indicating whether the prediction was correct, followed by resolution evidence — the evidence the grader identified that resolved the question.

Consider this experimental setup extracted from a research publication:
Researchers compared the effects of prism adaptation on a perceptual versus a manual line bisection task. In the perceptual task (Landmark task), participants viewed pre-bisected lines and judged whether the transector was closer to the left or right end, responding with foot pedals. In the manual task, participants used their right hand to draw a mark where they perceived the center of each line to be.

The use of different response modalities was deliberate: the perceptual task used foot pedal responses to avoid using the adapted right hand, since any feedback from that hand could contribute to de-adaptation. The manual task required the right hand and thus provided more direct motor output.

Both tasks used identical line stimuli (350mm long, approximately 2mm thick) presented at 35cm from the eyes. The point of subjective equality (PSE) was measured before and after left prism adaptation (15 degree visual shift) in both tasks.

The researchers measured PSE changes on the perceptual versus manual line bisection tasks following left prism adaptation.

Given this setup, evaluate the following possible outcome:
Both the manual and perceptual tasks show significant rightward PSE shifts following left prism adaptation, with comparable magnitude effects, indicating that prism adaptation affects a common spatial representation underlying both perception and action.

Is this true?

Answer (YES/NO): NO